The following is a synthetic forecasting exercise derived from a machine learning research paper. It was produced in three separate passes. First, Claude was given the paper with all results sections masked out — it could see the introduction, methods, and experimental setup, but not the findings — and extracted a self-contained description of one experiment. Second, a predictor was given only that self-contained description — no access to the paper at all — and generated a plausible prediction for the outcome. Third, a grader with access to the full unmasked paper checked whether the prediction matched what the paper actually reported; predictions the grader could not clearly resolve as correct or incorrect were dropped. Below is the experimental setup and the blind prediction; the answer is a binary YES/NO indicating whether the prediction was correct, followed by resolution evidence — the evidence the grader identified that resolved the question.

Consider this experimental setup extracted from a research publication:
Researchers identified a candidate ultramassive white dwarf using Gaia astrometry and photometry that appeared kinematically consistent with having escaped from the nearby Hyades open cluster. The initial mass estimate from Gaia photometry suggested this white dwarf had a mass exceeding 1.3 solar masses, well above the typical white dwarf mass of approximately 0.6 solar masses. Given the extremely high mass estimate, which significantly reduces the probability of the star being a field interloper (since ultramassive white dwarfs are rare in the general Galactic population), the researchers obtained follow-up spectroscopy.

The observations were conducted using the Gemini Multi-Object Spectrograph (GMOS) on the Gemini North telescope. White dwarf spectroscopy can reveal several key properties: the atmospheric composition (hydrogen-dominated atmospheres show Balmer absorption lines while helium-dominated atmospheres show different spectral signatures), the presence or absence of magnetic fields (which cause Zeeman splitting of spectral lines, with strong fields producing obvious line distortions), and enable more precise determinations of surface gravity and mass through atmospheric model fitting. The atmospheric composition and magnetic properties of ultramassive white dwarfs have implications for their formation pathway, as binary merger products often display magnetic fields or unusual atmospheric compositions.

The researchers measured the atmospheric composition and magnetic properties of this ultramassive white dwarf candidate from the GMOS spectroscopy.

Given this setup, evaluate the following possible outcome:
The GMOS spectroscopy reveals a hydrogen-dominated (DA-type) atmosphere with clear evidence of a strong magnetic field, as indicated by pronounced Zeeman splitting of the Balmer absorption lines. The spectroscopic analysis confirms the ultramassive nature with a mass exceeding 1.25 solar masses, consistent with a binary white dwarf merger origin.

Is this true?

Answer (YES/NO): NO